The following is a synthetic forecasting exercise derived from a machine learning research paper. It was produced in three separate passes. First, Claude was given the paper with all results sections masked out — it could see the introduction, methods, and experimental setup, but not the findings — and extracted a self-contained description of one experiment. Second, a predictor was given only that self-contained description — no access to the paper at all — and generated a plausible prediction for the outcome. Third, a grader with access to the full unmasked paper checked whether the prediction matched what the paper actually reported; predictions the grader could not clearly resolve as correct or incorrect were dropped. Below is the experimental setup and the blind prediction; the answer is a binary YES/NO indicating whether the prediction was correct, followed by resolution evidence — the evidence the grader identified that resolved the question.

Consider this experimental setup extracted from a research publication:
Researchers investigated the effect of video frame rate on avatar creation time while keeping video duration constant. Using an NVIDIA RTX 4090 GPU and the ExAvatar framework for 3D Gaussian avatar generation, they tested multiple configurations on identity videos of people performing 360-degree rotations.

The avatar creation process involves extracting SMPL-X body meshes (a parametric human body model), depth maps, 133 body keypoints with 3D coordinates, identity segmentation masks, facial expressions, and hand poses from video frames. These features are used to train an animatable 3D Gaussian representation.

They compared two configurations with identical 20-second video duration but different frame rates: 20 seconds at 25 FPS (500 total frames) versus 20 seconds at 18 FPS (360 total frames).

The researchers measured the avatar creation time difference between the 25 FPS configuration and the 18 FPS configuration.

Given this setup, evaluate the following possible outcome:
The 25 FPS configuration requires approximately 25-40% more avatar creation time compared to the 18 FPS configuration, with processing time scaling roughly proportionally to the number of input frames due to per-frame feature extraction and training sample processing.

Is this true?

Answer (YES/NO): YES